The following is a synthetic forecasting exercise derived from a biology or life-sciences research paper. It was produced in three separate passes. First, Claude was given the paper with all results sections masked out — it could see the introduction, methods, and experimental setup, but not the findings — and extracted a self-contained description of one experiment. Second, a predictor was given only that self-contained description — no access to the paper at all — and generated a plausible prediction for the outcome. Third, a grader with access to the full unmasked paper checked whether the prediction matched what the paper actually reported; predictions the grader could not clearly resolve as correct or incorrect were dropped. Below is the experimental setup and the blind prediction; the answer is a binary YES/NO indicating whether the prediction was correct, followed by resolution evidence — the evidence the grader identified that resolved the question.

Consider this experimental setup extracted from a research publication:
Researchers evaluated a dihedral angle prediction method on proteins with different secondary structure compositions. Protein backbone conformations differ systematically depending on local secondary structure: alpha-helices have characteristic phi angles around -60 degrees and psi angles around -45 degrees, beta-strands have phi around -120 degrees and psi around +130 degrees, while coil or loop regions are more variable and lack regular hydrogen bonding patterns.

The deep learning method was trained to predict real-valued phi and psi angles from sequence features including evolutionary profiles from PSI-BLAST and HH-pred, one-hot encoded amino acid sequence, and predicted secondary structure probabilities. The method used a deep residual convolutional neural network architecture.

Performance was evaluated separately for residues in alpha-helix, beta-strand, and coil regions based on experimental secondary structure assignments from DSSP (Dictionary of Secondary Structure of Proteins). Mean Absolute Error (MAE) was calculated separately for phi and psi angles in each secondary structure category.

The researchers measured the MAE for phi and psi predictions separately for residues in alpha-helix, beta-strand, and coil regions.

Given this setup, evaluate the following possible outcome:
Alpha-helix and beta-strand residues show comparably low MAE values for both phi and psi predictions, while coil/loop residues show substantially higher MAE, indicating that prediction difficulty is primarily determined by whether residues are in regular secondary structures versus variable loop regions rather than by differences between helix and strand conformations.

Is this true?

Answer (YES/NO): NO